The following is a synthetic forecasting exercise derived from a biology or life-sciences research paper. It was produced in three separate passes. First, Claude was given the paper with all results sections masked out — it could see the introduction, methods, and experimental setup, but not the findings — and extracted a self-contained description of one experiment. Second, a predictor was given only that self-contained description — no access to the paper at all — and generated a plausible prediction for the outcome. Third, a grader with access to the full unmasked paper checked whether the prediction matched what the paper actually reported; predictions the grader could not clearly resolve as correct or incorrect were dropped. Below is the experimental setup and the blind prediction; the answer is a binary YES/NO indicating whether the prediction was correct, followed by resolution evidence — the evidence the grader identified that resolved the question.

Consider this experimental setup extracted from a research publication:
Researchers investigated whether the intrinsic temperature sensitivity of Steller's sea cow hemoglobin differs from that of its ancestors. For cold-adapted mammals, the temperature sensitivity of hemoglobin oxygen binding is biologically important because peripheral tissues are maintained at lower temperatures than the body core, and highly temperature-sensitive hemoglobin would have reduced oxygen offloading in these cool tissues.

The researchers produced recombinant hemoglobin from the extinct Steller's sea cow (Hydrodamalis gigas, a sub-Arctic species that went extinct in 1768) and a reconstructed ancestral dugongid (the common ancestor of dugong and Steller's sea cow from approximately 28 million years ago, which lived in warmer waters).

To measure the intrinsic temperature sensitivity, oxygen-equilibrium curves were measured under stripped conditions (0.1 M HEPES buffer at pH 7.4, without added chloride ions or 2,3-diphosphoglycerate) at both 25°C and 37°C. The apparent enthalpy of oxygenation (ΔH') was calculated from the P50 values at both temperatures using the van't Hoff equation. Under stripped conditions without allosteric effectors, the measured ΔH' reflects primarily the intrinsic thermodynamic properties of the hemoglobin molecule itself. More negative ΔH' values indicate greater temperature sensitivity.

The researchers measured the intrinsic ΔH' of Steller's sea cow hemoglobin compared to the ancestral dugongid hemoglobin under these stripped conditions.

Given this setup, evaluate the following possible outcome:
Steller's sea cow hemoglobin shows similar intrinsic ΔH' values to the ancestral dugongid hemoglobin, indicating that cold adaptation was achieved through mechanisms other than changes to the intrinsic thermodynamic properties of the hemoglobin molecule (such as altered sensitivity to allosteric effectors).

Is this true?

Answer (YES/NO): NO